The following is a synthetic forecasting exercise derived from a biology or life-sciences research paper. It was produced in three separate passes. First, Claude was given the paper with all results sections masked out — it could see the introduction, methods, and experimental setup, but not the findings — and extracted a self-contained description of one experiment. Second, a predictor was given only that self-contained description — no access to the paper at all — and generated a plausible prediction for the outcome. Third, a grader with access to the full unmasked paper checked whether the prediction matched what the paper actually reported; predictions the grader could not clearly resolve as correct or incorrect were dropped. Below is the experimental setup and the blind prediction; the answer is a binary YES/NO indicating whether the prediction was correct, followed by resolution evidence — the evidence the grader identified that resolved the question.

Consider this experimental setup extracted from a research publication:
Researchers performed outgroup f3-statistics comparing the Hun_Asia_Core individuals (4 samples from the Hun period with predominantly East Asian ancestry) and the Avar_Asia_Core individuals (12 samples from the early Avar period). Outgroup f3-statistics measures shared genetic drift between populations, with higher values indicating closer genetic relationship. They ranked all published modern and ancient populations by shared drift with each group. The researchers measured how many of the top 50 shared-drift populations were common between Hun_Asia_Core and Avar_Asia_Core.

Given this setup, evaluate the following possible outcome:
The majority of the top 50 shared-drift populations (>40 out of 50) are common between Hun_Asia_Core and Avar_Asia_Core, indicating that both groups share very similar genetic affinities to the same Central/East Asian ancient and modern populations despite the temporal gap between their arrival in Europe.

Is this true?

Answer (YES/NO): YES